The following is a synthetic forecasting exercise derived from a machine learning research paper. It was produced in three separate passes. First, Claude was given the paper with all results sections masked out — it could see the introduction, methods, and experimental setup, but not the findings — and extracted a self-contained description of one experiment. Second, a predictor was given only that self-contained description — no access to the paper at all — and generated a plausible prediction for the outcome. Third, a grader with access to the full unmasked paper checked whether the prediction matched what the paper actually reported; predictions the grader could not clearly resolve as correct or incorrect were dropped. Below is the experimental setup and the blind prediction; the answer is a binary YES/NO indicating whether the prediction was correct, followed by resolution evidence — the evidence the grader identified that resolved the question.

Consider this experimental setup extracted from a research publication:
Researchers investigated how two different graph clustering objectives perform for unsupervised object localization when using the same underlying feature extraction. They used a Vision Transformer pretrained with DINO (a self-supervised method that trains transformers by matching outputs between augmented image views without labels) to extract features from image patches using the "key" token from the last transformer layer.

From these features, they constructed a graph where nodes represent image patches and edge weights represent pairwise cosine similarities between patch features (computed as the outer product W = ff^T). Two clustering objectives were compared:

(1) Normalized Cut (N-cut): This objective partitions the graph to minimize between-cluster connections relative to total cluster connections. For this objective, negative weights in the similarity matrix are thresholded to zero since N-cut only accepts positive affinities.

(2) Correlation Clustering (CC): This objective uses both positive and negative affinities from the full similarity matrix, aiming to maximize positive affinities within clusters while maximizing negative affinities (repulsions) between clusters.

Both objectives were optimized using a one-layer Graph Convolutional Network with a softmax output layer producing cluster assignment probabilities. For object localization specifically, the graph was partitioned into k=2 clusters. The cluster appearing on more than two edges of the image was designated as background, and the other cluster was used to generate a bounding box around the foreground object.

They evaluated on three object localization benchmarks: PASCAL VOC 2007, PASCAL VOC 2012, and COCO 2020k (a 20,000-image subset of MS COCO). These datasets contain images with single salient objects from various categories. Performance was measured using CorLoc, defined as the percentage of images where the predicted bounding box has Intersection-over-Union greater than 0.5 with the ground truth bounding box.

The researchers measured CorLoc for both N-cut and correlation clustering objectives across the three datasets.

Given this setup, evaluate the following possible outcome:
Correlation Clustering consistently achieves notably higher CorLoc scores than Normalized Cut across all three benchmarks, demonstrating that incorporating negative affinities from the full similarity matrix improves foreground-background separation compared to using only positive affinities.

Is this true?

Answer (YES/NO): NO